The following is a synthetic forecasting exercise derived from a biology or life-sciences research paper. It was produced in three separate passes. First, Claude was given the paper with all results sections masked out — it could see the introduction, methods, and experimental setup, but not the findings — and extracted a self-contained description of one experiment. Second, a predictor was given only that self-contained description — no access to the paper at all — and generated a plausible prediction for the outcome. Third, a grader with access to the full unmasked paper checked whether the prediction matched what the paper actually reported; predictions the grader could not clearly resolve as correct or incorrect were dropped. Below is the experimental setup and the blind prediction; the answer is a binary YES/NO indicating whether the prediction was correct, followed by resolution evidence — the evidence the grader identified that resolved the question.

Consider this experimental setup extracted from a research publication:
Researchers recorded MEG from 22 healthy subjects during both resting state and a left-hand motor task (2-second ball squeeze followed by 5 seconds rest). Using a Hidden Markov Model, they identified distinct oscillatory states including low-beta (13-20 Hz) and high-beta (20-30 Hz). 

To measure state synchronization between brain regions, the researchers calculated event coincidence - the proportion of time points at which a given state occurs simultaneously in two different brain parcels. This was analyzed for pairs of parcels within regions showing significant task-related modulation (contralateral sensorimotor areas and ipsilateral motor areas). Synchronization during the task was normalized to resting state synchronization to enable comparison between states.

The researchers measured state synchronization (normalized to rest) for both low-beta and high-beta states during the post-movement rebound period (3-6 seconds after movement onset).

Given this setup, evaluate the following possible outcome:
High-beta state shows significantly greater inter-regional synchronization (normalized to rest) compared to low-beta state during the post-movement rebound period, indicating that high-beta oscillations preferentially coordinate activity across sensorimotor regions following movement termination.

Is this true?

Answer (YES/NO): NO